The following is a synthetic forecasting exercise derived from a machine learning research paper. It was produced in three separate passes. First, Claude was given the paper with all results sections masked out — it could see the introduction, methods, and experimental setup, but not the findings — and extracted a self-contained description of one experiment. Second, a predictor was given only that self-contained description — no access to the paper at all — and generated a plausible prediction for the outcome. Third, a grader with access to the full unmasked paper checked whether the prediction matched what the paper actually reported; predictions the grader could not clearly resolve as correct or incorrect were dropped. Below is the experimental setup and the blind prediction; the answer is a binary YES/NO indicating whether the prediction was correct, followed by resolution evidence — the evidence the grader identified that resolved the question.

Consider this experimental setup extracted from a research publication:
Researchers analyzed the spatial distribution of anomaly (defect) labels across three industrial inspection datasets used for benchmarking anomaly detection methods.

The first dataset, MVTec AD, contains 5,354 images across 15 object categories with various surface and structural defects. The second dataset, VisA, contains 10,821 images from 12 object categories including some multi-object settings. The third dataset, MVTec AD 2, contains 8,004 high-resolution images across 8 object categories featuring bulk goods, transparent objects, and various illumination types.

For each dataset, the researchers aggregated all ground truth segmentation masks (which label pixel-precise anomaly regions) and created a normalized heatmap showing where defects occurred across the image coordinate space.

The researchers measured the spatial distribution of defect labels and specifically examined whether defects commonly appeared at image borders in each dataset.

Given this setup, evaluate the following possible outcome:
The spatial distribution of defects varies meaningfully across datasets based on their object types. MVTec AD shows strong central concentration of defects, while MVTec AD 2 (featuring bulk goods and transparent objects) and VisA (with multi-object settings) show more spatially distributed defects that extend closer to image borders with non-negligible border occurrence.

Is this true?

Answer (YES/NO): NO